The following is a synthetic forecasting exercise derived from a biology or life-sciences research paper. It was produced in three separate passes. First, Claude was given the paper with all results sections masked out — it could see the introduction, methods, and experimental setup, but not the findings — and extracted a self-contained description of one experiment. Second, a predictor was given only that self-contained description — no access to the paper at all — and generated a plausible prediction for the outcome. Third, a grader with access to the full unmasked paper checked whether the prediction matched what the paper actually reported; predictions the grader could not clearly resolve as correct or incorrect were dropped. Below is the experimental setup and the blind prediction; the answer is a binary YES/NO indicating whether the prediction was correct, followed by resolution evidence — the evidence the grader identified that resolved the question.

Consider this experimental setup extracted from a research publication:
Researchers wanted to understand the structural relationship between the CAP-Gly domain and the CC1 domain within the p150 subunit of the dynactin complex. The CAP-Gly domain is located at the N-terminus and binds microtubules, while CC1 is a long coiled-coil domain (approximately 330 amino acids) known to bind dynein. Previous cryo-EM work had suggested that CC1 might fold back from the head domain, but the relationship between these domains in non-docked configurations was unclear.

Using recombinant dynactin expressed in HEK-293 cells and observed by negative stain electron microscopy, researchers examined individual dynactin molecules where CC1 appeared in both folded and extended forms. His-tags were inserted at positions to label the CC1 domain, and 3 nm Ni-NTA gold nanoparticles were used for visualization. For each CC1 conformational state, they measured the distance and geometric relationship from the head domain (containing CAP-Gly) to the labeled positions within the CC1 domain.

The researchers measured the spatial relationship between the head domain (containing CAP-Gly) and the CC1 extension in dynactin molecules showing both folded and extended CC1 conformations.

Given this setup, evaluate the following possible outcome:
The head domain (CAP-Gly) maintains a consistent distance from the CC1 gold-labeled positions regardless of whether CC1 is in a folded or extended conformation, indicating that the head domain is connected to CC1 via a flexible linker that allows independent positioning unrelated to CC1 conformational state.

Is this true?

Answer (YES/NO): NO